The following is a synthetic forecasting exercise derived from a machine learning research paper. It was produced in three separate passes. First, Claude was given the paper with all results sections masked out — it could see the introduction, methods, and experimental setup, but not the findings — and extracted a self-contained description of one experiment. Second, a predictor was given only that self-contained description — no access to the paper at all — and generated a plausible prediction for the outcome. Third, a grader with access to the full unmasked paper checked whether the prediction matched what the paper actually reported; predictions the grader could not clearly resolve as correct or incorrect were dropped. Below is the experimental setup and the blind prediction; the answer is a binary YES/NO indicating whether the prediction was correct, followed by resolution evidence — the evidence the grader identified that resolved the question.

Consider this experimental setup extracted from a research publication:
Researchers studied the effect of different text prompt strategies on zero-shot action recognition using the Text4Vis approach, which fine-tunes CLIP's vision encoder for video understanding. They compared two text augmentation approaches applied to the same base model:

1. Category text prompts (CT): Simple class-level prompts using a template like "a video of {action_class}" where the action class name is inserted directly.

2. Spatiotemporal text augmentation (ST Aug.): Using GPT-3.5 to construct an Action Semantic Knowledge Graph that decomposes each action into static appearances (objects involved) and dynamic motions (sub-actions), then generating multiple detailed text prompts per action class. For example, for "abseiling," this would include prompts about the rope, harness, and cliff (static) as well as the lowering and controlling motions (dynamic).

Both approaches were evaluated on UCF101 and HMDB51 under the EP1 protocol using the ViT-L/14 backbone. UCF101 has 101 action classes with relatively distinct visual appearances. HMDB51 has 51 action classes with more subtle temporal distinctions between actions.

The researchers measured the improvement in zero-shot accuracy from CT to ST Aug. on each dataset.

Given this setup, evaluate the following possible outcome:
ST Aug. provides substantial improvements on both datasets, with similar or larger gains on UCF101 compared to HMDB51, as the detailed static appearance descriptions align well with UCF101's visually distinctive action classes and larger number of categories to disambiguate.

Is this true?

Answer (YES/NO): NO